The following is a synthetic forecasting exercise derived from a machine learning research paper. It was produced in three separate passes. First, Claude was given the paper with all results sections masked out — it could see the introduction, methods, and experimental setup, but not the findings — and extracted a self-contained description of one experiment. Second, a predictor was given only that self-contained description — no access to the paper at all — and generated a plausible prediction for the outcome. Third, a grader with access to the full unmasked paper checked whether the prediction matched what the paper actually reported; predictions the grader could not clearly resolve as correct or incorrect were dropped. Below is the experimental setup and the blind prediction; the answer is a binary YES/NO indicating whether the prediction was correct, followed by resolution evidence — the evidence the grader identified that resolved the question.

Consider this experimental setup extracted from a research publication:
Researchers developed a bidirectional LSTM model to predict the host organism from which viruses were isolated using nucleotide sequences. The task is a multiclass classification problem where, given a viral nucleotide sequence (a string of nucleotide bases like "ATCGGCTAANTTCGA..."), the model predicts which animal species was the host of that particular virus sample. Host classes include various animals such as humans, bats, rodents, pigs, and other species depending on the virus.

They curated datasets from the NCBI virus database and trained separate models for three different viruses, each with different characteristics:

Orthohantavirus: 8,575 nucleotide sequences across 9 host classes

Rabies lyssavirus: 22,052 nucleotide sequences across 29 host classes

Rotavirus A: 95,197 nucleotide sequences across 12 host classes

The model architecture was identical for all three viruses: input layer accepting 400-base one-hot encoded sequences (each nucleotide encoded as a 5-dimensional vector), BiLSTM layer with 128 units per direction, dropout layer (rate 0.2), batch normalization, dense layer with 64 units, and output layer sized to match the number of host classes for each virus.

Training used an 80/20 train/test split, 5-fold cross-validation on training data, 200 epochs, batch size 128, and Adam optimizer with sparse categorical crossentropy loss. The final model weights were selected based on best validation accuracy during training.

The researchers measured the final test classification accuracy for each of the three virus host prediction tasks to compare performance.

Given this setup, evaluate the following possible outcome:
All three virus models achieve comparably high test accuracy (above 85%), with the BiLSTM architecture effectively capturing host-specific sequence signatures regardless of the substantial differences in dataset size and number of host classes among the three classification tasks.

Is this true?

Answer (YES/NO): NO